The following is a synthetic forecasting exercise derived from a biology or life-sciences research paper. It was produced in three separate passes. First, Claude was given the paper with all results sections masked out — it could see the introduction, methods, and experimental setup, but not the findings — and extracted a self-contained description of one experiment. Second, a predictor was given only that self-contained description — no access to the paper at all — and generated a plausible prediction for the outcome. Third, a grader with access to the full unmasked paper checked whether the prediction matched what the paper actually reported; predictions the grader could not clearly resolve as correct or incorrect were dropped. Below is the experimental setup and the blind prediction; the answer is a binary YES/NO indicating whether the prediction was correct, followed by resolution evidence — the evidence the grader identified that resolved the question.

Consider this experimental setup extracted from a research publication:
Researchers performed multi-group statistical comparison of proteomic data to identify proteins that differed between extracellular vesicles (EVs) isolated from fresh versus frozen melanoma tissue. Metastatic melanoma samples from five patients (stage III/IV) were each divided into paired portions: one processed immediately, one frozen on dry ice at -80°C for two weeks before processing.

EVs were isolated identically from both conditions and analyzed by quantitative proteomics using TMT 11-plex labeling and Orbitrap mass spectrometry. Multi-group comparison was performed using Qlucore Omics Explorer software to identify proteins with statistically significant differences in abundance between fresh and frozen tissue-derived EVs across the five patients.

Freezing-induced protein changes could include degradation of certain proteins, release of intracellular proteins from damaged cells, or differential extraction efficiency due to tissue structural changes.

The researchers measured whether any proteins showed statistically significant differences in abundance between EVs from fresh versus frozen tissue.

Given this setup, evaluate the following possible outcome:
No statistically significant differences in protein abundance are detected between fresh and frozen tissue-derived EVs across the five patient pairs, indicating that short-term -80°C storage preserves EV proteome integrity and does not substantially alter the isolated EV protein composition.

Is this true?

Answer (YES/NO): NO